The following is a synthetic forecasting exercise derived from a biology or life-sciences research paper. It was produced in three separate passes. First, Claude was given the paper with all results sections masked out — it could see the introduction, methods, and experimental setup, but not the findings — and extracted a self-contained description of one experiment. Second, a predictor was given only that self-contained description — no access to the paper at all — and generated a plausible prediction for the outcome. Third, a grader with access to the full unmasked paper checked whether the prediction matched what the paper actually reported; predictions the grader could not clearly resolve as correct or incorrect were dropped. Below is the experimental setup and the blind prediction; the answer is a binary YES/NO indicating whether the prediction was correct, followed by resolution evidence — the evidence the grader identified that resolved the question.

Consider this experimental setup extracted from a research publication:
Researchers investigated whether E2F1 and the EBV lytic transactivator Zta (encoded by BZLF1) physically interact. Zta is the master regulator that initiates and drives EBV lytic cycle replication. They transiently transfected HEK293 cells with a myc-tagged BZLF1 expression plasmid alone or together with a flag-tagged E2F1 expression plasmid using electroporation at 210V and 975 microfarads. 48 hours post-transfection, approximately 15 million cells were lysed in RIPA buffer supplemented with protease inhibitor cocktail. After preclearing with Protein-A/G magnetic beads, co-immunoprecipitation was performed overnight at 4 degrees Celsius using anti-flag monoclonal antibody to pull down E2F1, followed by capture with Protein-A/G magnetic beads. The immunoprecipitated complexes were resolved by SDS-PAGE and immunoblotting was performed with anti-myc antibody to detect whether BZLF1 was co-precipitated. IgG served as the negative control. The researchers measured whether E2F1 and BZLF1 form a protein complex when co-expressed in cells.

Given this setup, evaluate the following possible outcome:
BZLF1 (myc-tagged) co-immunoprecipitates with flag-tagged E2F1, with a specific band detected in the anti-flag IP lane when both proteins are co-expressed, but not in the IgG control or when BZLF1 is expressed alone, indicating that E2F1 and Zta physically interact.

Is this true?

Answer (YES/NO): NO